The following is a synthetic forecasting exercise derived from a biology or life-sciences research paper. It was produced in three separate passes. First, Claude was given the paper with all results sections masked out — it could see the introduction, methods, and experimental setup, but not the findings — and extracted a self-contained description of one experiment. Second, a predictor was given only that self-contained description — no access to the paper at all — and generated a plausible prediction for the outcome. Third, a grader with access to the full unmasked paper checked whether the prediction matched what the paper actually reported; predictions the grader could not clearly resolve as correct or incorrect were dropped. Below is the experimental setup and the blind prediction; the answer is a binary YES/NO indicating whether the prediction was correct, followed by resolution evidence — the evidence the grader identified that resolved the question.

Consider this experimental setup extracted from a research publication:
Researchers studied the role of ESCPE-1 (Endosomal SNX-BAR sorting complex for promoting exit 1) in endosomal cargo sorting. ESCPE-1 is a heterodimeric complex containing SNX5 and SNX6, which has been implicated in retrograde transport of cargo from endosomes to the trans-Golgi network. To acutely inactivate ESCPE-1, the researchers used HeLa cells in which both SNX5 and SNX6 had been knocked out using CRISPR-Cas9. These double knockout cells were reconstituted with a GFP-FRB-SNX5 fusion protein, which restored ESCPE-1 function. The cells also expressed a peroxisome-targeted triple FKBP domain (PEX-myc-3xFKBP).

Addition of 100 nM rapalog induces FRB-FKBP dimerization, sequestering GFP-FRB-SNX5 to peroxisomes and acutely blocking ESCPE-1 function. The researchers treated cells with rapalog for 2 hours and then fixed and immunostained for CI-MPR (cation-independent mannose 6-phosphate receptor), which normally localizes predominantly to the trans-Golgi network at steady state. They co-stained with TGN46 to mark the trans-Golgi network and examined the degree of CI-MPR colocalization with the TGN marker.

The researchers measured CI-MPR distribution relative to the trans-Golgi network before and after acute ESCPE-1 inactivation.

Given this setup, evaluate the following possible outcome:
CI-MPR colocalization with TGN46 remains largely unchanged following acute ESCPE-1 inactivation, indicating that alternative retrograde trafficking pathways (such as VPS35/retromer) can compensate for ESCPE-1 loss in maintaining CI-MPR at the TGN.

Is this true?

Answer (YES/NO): NO